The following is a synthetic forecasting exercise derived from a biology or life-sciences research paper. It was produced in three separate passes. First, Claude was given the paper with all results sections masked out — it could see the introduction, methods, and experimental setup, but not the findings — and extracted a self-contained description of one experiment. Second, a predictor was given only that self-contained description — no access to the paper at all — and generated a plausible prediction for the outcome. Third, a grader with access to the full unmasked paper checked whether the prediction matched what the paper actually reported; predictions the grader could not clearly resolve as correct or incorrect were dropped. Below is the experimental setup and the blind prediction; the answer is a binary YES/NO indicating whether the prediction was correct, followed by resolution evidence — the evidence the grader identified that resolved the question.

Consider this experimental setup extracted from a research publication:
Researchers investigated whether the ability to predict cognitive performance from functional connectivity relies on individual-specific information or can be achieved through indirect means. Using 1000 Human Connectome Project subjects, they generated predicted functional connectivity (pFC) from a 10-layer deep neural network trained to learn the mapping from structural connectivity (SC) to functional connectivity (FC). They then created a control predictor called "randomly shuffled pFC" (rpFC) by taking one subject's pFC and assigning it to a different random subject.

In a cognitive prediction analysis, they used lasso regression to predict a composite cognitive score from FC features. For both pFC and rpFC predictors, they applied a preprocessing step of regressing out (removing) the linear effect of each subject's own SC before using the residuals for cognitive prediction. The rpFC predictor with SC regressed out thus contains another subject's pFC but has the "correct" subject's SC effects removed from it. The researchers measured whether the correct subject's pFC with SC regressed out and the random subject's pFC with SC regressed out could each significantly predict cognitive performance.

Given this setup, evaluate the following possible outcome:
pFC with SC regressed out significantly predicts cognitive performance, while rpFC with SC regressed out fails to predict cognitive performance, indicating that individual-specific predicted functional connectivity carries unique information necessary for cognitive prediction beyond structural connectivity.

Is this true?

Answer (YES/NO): NO